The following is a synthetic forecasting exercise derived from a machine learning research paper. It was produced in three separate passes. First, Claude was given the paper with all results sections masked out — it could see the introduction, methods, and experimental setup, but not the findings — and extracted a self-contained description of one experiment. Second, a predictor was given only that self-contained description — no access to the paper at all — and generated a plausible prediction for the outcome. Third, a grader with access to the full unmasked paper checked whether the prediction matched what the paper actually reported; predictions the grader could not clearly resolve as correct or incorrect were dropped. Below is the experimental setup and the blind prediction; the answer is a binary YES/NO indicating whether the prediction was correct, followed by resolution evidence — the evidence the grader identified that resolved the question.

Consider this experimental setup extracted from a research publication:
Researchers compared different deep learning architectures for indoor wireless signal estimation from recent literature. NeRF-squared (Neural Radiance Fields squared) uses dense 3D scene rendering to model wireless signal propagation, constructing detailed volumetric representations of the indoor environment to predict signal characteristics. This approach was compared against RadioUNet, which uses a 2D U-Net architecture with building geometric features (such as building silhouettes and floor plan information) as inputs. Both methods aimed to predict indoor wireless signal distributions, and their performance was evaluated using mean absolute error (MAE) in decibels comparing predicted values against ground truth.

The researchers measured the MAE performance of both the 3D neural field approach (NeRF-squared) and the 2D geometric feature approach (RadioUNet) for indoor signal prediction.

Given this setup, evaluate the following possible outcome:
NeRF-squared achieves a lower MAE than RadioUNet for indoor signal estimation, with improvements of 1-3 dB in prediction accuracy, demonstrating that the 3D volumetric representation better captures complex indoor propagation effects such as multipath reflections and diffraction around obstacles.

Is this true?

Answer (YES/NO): NO